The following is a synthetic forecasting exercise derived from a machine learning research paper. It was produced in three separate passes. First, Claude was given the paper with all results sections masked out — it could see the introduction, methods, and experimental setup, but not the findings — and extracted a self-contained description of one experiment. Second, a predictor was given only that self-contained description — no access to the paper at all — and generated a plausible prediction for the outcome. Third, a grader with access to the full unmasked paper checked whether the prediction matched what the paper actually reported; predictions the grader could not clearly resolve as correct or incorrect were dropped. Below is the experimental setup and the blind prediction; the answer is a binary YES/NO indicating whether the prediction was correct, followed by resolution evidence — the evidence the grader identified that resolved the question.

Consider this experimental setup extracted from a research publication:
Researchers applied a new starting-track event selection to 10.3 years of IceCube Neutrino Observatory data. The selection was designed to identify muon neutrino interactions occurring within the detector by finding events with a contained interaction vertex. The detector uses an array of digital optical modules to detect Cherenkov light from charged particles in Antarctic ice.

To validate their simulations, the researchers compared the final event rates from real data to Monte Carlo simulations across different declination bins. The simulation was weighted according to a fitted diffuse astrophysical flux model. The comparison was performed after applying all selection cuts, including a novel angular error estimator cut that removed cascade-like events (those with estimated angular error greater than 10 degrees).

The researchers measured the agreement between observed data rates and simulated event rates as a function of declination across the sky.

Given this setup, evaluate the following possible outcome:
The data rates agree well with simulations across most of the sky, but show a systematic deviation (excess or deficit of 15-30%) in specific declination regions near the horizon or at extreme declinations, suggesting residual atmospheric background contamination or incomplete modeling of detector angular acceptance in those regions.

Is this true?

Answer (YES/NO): NO